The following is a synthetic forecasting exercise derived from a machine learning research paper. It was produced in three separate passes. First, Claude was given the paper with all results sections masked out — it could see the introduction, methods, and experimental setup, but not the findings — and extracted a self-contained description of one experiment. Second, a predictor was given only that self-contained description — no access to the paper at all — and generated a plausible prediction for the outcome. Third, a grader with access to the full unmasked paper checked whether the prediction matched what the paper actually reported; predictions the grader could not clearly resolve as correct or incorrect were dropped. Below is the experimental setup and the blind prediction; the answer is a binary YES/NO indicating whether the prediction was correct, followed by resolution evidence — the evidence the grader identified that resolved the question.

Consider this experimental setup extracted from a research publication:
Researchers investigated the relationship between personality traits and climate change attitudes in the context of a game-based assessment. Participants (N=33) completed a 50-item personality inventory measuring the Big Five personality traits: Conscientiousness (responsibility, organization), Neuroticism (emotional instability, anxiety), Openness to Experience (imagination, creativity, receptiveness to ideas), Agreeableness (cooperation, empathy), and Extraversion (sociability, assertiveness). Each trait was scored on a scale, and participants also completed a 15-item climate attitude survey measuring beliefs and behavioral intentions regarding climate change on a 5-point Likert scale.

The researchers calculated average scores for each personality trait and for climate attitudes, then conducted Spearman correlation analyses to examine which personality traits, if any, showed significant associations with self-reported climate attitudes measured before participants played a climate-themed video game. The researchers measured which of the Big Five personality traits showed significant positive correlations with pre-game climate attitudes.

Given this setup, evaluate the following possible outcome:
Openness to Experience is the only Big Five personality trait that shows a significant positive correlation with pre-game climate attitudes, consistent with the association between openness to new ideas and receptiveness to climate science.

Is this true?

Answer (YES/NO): NO